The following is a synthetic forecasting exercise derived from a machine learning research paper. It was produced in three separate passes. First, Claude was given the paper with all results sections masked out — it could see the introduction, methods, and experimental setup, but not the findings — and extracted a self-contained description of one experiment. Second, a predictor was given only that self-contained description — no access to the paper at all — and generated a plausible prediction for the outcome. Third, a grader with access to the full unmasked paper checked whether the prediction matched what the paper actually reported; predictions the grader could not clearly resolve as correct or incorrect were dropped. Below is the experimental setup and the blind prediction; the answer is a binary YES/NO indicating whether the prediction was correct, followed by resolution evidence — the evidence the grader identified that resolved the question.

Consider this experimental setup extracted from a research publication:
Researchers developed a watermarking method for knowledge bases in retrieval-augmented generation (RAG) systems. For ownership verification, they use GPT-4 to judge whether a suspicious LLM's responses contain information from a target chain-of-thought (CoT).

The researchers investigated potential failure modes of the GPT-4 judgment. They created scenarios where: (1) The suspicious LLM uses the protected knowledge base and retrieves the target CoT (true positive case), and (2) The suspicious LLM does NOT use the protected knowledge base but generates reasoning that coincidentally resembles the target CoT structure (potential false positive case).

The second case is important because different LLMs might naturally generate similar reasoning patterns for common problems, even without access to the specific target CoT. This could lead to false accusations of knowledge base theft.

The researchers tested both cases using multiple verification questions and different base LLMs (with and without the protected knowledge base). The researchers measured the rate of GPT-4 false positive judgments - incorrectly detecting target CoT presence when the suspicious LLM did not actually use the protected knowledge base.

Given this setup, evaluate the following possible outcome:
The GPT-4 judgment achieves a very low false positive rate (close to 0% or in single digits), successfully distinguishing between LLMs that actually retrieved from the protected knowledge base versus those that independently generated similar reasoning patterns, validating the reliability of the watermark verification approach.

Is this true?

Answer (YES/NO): YES